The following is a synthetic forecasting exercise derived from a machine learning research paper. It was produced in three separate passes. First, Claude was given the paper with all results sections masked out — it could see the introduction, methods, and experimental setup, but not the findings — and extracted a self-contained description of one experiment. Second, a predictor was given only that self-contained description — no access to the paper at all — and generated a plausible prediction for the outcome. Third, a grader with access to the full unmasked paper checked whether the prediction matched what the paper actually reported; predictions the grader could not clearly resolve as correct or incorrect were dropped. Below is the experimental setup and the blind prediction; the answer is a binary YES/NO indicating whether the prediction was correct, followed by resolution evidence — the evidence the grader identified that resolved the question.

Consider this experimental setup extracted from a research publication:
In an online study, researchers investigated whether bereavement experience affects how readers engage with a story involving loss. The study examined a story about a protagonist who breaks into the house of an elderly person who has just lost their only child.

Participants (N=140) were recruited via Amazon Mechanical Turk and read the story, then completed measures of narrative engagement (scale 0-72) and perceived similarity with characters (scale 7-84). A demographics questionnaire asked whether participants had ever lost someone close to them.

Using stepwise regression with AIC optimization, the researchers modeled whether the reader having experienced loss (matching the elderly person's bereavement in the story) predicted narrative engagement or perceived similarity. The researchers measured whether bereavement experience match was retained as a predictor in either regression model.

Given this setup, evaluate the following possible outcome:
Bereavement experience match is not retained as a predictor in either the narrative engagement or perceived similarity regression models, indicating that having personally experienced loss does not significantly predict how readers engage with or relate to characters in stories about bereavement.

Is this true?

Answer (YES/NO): YES